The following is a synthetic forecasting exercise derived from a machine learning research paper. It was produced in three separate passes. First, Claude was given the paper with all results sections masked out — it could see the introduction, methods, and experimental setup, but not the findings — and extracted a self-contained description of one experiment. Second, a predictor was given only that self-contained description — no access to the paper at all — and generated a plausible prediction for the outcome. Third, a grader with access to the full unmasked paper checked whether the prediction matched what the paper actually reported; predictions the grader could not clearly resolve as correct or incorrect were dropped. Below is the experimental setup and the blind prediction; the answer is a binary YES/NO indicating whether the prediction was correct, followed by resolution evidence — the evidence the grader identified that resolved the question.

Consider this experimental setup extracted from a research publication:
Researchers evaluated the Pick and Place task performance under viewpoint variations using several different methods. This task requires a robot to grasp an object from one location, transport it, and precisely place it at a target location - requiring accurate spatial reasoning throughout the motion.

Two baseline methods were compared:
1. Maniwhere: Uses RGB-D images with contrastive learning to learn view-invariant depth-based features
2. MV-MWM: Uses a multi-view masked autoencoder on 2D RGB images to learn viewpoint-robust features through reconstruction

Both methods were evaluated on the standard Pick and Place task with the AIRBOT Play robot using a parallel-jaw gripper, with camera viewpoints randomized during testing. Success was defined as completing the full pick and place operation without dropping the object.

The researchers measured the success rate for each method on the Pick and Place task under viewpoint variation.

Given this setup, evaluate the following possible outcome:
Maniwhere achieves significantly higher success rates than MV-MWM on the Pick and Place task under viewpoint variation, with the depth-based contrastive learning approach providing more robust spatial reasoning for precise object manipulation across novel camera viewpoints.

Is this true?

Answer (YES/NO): YES